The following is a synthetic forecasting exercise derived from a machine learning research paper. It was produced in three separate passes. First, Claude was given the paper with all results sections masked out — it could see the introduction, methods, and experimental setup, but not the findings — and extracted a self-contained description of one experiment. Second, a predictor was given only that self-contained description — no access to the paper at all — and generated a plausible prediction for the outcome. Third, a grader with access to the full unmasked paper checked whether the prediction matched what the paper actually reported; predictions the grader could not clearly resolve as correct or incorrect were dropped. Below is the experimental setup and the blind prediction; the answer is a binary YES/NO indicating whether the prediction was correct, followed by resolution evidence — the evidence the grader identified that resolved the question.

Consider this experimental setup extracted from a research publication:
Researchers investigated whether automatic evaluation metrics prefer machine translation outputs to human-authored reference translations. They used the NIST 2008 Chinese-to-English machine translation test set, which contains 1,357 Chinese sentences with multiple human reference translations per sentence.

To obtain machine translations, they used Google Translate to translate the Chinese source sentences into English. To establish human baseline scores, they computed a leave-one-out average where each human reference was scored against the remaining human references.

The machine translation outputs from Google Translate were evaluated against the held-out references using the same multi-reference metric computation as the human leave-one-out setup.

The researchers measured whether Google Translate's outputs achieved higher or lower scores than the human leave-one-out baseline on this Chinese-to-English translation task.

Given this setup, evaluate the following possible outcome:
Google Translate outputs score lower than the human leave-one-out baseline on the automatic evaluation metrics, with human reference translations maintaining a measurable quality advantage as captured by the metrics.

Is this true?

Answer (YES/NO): NO